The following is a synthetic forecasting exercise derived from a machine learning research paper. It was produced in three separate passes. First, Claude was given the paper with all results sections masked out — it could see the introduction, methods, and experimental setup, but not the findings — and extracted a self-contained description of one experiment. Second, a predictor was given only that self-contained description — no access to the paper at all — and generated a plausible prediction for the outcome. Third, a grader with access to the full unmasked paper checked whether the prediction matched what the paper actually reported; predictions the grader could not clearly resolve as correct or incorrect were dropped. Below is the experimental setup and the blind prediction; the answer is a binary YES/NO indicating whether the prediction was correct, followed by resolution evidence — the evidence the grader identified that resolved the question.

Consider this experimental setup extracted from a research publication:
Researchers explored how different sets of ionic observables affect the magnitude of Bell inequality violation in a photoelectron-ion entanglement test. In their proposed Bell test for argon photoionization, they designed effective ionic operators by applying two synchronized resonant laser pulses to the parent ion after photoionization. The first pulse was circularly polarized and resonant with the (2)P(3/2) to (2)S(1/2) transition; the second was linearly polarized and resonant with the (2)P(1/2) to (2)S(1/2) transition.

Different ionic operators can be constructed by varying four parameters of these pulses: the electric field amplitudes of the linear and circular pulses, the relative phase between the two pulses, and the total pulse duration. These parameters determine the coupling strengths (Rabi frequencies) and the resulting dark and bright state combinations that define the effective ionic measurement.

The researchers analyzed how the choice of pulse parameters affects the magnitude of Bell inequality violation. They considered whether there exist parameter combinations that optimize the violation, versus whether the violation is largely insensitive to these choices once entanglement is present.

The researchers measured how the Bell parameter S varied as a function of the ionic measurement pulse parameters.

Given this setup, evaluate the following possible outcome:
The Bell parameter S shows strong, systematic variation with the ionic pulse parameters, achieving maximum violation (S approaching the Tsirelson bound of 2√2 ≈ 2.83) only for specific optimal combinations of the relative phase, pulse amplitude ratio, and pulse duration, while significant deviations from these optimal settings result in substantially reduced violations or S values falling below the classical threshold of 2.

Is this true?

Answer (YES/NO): NO